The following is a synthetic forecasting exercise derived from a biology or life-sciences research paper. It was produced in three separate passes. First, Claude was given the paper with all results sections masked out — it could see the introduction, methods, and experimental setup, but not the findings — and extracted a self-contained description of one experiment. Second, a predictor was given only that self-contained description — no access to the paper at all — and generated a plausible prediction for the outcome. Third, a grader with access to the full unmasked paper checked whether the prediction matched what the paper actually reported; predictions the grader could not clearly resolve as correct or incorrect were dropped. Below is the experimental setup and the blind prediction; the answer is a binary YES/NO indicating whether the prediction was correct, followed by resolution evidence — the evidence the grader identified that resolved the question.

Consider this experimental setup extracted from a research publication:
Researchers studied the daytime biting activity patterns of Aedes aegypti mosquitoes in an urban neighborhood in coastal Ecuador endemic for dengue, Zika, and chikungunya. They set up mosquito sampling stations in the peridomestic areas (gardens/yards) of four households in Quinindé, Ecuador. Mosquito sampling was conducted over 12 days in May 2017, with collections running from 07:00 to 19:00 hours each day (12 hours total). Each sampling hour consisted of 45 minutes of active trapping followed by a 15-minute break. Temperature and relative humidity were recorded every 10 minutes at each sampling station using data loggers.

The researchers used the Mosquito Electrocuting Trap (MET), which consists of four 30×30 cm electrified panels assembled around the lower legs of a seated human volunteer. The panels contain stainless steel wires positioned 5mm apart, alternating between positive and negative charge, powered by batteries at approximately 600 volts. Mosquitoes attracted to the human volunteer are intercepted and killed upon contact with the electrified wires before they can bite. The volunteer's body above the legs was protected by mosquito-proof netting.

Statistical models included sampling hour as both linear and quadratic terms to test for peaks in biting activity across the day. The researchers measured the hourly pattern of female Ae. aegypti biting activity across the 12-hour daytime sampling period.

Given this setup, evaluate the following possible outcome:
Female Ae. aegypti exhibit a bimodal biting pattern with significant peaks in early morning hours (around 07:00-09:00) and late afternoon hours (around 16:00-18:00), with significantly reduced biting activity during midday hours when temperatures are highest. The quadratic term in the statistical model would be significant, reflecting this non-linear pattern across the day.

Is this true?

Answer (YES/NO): YES